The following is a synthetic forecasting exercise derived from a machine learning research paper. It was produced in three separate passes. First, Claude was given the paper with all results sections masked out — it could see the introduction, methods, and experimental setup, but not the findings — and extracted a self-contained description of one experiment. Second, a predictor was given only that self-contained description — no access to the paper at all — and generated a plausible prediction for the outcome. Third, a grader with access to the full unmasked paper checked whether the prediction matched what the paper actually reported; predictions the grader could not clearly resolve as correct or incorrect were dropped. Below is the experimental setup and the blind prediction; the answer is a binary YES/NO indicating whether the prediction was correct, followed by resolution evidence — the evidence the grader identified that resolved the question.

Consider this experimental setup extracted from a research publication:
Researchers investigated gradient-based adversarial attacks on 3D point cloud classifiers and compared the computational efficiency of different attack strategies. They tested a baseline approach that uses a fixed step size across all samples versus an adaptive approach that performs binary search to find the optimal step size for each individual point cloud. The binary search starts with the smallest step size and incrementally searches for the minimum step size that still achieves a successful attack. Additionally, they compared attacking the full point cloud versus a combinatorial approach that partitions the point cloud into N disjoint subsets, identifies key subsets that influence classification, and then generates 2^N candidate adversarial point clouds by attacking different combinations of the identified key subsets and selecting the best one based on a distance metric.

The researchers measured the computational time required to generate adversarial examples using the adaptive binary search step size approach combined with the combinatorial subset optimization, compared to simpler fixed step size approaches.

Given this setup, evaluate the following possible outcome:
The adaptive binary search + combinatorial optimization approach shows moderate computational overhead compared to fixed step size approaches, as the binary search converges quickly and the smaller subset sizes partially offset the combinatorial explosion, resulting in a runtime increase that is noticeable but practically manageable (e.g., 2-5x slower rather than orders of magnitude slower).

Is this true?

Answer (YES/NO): NO